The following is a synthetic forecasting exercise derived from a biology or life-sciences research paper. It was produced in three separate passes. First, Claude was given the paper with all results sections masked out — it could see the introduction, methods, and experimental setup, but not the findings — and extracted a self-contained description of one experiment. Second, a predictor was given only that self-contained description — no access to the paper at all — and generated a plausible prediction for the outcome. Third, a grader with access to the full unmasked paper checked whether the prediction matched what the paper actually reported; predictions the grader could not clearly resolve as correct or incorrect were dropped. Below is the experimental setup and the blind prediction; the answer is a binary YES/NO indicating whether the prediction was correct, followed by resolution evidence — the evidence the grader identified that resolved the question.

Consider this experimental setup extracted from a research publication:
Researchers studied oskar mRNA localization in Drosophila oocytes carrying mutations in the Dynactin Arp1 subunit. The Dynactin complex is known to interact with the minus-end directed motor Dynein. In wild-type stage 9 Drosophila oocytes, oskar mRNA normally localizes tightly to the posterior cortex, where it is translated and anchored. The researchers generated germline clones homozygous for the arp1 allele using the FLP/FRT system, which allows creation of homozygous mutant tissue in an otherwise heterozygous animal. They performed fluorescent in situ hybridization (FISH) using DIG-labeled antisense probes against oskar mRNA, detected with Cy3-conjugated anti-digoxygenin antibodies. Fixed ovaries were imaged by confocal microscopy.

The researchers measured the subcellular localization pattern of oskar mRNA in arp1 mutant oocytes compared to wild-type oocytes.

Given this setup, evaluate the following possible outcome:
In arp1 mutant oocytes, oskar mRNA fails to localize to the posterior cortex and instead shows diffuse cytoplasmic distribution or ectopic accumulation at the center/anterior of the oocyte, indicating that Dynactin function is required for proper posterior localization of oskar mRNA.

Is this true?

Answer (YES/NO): NO